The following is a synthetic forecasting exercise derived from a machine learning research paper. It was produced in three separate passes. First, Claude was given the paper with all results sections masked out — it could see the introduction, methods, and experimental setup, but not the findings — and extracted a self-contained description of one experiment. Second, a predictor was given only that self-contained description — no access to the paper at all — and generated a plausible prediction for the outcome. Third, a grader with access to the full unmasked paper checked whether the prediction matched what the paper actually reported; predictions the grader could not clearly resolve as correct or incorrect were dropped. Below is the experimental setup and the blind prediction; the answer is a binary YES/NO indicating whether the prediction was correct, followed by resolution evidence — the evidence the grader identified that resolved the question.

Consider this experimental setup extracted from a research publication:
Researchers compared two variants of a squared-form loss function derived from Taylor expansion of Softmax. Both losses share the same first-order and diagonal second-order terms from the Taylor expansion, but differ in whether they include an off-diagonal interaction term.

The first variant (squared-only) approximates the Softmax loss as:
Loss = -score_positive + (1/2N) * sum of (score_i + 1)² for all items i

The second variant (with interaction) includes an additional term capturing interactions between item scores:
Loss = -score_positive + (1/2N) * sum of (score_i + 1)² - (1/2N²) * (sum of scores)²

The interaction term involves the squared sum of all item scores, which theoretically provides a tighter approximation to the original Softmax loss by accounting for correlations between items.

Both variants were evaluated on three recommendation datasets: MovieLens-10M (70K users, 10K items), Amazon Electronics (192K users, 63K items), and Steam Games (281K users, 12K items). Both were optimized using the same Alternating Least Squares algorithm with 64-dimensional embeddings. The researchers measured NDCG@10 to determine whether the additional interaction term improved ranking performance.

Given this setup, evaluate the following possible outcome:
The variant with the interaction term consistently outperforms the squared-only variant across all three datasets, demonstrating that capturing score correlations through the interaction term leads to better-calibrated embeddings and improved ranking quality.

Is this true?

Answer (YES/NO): YES